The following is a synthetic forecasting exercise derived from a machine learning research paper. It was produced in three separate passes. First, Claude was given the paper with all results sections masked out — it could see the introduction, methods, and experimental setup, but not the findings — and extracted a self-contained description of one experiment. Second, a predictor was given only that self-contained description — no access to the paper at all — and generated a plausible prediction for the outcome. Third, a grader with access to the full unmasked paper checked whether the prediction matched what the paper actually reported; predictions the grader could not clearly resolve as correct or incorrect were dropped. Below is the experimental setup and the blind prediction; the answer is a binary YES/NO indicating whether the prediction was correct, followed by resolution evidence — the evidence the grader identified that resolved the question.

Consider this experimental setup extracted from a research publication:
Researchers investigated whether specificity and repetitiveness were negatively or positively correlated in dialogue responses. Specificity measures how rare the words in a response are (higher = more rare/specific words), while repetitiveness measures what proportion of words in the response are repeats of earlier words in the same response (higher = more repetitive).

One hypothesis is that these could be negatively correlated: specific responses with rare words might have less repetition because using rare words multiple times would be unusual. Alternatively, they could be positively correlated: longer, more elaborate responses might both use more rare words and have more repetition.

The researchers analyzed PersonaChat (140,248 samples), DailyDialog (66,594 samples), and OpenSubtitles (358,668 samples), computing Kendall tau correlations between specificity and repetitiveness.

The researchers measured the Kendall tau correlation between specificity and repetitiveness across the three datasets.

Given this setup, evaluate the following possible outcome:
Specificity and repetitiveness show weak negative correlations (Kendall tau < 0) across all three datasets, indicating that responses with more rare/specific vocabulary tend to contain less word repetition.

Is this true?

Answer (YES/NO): NO